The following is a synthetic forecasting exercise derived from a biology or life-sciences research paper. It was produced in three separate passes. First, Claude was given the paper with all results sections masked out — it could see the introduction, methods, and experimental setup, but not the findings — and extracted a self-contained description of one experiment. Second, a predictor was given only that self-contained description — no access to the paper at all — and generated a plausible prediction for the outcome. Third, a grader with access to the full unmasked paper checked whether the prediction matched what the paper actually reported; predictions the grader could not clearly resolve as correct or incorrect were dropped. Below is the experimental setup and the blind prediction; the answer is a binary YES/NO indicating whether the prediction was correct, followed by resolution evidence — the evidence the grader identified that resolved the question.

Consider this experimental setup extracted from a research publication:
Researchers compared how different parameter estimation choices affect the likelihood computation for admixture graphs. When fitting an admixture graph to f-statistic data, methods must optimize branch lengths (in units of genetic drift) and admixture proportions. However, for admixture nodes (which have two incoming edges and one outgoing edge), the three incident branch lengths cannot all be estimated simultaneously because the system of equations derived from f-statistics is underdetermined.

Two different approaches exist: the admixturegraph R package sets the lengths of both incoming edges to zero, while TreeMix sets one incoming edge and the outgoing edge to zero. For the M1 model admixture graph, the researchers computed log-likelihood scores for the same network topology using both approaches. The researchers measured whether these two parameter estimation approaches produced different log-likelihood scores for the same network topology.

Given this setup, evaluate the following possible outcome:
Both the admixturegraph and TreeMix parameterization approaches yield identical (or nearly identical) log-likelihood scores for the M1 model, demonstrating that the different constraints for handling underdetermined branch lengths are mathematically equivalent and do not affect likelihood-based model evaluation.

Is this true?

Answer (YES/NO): NO